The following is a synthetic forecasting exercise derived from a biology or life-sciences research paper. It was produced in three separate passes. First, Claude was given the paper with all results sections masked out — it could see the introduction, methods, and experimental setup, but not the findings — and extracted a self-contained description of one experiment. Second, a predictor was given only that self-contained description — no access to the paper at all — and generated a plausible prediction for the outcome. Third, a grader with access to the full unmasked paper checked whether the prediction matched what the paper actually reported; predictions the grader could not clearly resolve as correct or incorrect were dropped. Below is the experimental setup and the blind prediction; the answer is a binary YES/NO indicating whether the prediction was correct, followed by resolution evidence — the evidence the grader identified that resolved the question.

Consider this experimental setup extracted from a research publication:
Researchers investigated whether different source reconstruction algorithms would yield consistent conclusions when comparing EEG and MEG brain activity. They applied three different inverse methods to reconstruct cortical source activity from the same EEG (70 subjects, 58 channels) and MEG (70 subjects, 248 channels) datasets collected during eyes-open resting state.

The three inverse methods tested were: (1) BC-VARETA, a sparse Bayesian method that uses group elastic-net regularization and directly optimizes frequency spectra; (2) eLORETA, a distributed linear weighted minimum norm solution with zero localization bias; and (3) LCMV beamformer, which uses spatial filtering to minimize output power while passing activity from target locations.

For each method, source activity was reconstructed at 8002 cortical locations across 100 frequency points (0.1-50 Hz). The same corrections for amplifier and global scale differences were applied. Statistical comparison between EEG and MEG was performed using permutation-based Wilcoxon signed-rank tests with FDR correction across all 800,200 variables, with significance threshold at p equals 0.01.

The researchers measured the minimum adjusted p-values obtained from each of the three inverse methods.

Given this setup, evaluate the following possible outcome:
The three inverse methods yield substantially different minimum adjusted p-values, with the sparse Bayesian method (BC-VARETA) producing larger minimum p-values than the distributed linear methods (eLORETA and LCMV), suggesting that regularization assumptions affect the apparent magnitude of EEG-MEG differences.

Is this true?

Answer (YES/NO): NO